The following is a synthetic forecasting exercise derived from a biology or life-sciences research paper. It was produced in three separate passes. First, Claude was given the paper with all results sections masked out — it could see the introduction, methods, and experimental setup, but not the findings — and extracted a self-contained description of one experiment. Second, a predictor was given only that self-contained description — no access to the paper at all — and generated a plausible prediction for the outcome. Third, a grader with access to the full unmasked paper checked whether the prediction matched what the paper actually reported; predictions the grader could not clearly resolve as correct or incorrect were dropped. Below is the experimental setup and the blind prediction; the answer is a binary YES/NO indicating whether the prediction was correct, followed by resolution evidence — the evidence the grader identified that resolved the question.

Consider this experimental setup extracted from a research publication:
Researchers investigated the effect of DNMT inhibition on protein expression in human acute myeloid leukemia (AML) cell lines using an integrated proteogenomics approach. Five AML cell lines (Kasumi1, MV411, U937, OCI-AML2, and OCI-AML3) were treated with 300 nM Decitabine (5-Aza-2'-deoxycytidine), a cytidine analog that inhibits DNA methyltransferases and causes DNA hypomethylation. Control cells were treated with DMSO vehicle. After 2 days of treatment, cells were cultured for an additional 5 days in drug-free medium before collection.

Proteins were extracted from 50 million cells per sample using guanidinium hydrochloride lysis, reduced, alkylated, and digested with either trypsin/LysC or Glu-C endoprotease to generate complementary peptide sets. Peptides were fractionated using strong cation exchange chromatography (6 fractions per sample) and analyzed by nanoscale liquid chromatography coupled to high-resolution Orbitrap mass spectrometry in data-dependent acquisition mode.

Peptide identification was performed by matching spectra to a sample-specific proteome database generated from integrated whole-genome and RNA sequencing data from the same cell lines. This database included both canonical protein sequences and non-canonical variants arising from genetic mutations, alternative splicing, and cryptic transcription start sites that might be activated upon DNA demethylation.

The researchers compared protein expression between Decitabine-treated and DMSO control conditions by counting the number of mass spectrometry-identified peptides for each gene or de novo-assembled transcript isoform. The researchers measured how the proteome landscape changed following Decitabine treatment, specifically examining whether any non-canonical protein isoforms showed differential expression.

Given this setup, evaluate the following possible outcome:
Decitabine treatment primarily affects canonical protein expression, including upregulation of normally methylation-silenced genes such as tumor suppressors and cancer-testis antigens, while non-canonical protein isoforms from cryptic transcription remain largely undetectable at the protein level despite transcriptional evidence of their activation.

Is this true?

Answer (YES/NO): NO